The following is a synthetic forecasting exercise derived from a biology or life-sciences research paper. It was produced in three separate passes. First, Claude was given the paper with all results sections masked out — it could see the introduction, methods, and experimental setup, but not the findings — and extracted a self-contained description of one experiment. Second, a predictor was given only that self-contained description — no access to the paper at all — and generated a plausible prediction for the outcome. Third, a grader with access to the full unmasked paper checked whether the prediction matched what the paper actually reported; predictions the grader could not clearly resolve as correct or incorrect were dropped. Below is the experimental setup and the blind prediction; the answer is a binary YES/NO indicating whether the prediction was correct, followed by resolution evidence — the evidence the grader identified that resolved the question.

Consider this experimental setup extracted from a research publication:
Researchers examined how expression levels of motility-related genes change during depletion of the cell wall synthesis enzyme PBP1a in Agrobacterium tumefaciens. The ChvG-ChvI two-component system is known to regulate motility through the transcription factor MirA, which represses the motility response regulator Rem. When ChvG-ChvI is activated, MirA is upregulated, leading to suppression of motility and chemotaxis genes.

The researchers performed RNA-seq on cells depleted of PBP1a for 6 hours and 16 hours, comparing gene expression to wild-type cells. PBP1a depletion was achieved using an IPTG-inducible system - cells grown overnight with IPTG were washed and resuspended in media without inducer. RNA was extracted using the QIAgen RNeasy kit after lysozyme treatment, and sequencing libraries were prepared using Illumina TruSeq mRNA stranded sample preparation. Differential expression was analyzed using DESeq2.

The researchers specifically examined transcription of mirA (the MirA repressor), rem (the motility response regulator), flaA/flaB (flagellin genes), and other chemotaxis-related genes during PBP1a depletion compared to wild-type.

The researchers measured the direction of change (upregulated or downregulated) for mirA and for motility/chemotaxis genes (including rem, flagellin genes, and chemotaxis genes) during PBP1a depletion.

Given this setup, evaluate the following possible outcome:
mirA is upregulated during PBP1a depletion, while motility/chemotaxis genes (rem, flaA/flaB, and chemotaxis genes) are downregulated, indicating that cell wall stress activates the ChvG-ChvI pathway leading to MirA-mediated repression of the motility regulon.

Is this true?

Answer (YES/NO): YES